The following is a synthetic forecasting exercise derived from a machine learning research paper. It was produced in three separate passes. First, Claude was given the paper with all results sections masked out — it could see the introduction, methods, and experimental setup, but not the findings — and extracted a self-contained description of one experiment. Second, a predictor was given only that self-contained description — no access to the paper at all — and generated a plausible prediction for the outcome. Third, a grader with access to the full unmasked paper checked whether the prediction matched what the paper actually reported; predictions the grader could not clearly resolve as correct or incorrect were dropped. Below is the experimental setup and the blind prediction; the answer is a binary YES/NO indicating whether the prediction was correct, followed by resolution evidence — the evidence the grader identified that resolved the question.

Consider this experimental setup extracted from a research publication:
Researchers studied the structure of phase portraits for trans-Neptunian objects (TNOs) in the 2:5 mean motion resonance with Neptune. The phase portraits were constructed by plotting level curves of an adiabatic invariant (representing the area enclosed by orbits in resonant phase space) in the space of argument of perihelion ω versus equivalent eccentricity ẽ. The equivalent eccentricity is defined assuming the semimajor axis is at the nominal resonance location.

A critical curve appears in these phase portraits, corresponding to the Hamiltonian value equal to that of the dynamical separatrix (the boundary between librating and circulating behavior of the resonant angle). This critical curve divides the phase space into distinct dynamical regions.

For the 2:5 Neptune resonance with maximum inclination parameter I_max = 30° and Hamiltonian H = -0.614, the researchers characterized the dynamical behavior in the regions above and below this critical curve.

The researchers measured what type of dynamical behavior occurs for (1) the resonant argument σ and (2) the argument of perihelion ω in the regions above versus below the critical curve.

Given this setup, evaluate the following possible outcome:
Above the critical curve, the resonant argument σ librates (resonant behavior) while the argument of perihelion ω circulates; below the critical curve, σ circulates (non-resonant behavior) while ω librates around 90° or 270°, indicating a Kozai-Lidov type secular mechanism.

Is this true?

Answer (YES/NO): NO